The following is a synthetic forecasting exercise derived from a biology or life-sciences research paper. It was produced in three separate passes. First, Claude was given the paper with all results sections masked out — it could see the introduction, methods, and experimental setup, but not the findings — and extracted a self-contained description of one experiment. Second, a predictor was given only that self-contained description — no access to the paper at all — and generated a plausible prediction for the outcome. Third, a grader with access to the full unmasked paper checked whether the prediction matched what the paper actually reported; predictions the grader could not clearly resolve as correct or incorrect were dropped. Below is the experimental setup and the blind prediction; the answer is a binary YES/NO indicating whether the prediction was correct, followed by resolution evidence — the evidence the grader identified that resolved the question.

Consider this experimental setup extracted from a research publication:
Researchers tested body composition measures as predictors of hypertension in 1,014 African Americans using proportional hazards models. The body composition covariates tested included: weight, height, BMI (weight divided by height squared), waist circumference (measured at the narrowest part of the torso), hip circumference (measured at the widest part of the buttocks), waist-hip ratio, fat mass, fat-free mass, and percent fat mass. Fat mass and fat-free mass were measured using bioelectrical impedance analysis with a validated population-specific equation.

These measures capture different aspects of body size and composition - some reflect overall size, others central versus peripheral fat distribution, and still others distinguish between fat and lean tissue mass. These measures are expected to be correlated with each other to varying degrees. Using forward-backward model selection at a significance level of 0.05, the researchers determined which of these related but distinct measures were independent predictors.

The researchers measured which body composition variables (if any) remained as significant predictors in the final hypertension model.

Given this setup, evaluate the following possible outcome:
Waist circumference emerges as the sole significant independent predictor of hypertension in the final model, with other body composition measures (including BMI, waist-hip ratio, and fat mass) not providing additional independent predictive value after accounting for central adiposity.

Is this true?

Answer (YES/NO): NO